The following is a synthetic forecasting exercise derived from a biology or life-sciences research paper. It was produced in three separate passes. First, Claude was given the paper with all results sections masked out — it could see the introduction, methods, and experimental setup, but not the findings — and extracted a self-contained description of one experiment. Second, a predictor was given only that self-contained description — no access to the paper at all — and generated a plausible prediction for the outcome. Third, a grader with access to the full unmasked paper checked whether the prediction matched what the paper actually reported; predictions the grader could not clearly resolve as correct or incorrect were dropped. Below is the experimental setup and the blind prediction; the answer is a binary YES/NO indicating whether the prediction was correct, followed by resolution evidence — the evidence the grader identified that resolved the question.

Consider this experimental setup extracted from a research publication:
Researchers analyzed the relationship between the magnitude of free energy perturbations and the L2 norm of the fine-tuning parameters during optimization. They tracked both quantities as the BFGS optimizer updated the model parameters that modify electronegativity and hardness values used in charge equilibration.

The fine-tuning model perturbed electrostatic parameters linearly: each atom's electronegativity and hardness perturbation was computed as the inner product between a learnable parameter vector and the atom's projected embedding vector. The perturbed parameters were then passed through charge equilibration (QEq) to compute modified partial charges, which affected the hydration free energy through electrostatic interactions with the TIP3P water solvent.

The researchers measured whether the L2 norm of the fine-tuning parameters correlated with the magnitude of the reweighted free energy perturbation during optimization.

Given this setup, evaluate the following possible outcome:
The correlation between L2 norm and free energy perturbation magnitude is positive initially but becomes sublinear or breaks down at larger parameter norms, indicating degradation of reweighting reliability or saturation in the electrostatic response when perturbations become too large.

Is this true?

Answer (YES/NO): NO